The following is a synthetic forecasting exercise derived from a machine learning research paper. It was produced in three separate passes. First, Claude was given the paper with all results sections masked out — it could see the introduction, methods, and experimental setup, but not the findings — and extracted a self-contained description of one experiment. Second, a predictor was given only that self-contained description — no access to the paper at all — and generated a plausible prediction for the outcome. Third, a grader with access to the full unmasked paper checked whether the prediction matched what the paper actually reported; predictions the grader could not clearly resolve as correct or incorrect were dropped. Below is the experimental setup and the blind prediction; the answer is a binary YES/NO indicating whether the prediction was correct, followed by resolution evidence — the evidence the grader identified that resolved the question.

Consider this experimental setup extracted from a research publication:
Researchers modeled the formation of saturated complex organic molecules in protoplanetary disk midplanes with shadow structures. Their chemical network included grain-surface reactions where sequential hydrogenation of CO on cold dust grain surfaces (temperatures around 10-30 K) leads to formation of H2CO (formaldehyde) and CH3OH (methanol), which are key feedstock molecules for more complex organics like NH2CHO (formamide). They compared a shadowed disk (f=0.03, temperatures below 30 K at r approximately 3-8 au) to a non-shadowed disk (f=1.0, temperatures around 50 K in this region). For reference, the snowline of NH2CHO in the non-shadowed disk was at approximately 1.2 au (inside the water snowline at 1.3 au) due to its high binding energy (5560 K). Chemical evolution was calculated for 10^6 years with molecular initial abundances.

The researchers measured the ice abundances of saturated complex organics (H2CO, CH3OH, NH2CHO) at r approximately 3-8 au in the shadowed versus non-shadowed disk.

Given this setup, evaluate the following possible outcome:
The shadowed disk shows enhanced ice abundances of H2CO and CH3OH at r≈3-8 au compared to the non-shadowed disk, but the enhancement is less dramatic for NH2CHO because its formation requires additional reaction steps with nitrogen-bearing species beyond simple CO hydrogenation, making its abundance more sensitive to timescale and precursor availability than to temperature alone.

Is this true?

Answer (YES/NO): NO